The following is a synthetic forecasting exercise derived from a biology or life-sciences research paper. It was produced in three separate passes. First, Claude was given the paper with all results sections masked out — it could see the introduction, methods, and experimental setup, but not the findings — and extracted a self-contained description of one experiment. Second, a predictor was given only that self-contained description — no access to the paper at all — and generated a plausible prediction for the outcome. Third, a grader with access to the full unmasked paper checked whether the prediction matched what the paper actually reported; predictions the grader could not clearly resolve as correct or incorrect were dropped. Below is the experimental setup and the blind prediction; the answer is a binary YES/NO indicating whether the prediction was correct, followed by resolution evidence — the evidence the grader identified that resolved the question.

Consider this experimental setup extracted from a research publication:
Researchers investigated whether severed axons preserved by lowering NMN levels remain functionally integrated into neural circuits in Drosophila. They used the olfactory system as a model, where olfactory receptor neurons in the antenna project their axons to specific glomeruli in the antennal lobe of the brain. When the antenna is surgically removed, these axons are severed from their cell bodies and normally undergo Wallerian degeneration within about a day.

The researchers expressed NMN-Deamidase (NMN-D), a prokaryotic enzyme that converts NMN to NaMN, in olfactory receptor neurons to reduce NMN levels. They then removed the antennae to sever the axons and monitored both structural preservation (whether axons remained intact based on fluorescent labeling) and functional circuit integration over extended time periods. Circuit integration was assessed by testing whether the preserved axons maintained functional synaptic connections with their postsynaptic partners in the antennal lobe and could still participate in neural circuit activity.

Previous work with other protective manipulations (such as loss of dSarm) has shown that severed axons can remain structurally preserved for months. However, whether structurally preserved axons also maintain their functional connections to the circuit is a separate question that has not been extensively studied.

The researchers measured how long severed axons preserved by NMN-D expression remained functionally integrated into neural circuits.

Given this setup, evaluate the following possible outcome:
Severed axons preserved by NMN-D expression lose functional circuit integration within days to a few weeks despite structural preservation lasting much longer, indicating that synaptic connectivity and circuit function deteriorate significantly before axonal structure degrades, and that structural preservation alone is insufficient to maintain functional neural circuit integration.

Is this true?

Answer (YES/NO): NO